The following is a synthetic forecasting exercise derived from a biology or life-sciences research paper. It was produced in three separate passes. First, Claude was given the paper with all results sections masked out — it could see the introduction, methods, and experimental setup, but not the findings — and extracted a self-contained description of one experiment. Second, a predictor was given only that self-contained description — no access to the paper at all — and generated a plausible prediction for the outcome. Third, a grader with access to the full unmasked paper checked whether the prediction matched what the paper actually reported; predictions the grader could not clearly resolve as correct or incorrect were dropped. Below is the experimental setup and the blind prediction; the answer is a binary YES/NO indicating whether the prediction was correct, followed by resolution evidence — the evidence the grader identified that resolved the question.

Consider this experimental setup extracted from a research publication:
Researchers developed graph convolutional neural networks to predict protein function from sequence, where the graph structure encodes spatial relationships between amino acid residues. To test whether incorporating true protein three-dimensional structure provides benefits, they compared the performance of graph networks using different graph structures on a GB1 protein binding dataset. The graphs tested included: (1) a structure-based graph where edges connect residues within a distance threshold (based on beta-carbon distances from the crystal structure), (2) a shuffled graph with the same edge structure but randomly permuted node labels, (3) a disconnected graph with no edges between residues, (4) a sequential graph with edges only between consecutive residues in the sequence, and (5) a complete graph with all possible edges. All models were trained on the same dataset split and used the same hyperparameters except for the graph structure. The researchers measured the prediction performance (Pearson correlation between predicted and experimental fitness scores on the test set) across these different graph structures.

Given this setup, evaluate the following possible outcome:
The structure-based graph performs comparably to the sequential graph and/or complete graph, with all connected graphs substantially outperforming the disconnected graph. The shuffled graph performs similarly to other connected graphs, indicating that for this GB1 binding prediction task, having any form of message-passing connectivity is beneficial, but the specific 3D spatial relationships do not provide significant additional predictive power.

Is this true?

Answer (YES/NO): NO